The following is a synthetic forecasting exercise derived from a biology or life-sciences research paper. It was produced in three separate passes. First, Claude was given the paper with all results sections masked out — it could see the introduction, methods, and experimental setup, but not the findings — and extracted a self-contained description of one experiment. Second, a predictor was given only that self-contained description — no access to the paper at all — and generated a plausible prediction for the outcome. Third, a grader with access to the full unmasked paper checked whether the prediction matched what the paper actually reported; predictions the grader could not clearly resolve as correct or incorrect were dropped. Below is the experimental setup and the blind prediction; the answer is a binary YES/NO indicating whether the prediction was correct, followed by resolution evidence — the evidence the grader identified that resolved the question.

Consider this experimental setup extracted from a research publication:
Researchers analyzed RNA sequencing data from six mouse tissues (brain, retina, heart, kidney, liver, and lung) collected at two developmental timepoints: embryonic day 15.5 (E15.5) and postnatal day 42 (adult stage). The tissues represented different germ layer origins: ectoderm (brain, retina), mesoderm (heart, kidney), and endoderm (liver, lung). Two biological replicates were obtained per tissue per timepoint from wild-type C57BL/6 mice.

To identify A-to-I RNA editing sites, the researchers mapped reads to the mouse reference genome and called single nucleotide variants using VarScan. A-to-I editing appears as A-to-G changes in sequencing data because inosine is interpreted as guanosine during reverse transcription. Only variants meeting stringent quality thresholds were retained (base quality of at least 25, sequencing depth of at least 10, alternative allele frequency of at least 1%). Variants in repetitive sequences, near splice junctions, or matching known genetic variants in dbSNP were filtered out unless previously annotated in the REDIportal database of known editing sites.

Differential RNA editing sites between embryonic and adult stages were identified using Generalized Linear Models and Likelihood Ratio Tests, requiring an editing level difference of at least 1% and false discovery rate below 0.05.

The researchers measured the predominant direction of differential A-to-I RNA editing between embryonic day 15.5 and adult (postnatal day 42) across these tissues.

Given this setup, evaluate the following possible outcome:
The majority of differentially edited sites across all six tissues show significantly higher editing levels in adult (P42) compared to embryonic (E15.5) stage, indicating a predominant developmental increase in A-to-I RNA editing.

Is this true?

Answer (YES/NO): YES